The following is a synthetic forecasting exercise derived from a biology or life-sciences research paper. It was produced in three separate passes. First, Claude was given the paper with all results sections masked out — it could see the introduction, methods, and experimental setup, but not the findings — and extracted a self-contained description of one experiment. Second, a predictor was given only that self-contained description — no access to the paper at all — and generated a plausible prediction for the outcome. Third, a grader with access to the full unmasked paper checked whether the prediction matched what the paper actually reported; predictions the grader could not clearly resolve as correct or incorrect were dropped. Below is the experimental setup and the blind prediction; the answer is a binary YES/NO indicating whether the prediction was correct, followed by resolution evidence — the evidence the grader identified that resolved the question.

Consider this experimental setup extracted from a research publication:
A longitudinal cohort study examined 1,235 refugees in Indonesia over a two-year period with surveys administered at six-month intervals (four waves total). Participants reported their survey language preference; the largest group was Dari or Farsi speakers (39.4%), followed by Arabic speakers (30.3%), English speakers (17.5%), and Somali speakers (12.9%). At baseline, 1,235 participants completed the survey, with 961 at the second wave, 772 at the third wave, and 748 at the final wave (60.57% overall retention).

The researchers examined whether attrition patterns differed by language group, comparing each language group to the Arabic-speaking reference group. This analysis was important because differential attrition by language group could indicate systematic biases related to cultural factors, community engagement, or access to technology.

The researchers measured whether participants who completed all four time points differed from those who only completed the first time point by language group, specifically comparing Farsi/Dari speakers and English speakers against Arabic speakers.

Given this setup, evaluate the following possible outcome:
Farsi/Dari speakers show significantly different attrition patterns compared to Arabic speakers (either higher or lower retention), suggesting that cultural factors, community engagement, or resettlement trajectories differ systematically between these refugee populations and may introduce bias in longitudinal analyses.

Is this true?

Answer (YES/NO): YES